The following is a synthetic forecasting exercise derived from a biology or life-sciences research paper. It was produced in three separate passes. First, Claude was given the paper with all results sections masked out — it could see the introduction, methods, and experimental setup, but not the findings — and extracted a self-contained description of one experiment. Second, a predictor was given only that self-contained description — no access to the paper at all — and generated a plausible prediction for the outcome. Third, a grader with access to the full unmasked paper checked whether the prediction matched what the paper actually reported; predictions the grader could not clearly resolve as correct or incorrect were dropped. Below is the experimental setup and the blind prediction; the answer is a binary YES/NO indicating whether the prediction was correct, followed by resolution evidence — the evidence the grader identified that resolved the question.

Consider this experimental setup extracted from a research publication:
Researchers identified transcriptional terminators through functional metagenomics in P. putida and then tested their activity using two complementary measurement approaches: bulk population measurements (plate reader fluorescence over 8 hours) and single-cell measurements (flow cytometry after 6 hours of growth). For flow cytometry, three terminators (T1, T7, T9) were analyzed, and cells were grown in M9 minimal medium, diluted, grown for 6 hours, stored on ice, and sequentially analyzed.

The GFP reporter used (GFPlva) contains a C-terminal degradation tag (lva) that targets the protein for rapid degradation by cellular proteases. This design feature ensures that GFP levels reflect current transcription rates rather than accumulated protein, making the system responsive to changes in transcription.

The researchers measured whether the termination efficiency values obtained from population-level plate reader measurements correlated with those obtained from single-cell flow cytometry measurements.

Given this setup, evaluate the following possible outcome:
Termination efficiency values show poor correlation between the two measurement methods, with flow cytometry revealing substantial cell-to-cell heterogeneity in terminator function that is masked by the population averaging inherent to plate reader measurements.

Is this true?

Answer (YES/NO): NO